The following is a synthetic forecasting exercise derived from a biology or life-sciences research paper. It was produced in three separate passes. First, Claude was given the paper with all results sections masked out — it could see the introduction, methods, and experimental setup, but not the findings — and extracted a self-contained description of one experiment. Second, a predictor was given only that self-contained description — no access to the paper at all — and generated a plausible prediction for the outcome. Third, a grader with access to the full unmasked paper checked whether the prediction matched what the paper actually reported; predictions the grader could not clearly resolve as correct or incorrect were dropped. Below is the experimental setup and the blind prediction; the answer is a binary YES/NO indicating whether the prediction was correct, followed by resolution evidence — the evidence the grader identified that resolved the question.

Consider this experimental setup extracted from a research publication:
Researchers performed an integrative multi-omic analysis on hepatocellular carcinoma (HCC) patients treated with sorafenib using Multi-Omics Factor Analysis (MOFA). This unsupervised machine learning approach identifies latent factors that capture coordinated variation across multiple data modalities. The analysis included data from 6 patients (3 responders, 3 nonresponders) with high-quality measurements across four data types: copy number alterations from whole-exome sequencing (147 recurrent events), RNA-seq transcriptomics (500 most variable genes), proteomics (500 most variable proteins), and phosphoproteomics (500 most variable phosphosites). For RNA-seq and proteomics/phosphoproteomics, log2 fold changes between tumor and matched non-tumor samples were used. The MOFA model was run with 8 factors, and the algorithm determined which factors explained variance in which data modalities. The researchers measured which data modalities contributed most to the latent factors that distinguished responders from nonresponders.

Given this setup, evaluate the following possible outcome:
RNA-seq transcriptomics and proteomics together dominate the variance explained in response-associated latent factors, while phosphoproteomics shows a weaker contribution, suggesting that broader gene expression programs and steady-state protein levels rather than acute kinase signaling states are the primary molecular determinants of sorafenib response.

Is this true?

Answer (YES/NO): NO